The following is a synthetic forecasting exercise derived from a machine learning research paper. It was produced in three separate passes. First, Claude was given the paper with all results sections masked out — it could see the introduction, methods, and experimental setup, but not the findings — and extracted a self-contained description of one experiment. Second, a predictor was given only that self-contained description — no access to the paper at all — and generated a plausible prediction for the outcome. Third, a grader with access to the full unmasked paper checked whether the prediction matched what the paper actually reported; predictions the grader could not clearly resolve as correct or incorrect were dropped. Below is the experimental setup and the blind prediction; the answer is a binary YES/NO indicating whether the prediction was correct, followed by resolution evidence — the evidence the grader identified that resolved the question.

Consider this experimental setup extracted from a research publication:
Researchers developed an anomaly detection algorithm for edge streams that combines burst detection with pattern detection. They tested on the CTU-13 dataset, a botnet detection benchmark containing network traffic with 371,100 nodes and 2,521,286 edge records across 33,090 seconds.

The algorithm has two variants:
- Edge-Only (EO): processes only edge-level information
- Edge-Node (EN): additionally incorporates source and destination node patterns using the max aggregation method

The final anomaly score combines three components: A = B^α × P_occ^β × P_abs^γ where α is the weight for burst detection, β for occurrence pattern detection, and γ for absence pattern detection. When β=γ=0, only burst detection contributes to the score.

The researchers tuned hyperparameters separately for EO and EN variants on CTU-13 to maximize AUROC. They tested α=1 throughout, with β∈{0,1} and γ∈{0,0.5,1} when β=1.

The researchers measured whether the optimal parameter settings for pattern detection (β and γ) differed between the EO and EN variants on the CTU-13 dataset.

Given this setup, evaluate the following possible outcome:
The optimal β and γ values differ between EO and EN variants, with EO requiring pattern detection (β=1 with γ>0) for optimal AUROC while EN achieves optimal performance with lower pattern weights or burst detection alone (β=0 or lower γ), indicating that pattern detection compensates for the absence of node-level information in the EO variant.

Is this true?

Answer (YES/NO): YES